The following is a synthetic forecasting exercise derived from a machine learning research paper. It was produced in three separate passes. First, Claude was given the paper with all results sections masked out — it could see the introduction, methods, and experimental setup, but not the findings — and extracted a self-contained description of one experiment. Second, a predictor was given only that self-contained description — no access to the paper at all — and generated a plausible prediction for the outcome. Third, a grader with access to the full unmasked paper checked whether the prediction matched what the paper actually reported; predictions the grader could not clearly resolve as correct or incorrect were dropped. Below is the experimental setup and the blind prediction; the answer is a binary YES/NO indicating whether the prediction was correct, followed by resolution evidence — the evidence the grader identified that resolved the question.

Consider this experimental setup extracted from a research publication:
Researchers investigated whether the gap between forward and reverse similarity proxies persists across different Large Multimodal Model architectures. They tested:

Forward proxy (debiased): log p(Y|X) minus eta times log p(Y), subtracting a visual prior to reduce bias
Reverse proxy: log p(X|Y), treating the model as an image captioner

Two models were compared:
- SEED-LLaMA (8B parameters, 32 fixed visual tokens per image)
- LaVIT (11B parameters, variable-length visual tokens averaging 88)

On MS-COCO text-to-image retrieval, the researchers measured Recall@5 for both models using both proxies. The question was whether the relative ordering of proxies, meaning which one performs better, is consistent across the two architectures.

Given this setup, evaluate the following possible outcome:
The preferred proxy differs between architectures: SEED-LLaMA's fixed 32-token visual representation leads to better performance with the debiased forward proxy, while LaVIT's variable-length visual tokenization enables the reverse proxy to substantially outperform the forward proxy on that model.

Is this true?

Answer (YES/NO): NO